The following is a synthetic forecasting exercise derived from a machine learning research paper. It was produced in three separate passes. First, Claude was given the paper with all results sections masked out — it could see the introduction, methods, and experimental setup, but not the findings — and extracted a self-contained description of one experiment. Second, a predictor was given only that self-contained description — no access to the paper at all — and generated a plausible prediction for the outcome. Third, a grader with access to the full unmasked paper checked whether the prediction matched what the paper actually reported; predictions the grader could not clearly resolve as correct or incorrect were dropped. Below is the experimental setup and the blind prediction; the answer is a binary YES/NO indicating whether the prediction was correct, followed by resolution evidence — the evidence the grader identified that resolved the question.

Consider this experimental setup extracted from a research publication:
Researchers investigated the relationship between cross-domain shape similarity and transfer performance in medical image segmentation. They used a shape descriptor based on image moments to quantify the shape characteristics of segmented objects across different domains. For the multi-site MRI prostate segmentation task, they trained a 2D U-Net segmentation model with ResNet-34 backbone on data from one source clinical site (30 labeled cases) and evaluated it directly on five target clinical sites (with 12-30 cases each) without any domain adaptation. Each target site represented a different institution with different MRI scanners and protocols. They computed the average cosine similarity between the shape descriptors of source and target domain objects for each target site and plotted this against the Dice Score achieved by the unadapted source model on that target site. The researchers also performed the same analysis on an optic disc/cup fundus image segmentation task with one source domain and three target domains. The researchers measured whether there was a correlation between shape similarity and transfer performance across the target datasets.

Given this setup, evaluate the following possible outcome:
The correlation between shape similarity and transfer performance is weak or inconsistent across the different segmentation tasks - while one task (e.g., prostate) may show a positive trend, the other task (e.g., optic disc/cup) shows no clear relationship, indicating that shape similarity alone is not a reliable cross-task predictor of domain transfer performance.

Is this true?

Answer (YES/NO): NO